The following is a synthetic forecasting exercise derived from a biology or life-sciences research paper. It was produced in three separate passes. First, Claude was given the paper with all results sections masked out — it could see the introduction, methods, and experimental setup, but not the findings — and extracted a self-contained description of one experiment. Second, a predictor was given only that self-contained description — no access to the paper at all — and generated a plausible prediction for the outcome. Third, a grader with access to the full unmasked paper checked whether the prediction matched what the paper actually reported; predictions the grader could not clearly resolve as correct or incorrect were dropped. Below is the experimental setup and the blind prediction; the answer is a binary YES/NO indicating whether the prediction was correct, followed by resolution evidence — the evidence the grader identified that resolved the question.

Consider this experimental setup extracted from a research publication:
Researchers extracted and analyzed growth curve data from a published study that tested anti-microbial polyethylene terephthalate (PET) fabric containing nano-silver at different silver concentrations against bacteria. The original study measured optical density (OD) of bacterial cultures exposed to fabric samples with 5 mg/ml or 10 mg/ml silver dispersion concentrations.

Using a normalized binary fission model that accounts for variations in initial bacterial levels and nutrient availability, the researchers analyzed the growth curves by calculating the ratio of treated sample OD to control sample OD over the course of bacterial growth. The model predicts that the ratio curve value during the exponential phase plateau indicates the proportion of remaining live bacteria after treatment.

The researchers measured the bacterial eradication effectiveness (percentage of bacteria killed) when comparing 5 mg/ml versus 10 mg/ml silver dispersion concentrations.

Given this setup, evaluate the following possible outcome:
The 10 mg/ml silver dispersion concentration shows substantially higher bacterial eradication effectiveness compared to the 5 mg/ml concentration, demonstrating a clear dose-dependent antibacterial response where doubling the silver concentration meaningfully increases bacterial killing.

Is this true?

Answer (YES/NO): NO